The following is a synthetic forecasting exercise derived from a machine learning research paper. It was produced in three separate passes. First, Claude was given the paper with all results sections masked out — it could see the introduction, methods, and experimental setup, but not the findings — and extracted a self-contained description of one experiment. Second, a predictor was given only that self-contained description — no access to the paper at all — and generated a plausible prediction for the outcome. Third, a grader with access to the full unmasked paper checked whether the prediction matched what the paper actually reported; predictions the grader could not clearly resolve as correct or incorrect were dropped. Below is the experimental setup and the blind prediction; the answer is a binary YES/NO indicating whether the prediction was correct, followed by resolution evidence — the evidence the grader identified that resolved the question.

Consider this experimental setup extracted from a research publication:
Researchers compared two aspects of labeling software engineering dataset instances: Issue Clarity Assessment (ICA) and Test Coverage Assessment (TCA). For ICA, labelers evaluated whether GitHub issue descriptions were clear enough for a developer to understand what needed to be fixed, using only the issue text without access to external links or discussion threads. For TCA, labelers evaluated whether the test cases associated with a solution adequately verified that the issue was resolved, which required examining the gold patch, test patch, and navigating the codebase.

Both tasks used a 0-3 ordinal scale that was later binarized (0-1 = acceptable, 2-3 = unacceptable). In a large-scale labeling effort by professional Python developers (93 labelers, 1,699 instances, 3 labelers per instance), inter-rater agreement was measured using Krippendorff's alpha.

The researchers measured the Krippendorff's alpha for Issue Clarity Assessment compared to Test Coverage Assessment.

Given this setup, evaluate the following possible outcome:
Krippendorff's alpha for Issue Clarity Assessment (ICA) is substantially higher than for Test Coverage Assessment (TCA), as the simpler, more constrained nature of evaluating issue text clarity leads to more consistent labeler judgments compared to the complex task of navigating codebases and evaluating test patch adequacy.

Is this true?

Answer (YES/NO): NO